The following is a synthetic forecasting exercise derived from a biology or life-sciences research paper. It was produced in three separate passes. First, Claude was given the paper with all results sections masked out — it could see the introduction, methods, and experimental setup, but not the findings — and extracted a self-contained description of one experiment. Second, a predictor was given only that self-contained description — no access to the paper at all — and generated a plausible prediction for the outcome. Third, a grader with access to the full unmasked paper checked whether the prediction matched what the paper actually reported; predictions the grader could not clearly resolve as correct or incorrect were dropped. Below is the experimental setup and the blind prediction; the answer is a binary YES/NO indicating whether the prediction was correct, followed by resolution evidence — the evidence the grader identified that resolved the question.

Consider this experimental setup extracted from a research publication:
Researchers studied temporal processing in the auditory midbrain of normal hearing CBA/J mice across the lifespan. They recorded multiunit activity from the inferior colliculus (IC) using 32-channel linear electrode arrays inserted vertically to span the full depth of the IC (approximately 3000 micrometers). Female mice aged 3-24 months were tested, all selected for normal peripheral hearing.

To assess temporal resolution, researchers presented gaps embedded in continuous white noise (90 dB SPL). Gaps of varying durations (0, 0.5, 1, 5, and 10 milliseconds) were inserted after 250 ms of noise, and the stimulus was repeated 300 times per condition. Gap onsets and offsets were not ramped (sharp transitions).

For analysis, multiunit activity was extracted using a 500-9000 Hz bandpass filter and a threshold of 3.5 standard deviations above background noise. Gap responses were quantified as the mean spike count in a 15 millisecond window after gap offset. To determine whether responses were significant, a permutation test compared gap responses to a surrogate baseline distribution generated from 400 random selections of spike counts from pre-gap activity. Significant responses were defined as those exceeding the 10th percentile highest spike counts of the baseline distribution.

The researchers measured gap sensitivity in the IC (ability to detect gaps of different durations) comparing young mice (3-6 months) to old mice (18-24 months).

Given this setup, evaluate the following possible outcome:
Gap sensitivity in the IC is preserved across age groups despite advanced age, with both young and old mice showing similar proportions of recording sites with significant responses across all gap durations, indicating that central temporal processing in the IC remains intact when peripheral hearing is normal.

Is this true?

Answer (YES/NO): YES